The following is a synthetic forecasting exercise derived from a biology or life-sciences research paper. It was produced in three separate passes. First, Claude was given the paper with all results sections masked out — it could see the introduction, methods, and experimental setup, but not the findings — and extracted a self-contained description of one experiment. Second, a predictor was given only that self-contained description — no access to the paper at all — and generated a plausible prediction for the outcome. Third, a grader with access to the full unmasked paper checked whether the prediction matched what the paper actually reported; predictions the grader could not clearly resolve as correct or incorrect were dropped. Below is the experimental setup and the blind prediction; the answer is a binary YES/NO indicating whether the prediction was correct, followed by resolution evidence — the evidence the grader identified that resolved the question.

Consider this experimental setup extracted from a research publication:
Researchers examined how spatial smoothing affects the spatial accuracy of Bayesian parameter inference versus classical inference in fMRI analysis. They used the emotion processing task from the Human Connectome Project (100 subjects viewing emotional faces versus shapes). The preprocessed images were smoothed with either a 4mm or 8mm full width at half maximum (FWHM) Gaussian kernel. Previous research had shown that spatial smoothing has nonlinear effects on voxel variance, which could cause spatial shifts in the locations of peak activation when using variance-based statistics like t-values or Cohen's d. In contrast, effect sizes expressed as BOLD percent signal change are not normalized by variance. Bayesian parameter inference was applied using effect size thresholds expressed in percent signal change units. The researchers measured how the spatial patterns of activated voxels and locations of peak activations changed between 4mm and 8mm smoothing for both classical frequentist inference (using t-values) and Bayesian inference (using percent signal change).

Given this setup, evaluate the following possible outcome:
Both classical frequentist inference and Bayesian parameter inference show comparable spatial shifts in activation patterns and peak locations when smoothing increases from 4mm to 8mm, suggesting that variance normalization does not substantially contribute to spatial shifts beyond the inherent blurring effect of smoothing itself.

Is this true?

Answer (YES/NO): NO